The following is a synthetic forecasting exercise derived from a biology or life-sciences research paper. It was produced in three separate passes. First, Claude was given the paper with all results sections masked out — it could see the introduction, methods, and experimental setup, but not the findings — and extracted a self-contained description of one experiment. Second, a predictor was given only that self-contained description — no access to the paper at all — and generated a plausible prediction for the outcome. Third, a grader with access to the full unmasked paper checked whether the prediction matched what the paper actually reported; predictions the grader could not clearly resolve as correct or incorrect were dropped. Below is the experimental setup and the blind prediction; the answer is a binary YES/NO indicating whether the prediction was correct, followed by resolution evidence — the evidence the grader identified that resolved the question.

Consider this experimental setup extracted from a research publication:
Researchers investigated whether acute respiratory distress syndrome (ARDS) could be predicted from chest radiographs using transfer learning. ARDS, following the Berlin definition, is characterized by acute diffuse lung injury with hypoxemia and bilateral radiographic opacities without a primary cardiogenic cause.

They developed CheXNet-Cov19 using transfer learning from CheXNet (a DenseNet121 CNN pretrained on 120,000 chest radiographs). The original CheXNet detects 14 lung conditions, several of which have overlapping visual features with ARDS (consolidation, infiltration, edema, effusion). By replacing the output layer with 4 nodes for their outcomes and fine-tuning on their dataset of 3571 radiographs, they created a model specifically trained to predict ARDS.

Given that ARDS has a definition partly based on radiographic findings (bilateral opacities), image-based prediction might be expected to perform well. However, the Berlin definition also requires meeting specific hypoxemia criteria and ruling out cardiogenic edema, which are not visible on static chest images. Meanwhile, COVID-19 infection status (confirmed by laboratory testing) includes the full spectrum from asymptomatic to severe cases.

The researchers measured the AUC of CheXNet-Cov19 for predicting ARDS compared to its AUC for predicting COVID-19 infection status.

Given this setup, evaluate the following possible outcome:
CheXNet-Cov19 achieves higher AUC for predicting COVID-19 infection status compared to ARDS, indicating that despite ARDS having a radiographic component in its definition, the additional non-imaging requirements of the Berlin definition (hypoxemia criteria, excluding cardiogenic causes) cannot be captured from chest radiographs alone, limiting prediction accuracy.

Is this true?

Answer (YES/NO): NO